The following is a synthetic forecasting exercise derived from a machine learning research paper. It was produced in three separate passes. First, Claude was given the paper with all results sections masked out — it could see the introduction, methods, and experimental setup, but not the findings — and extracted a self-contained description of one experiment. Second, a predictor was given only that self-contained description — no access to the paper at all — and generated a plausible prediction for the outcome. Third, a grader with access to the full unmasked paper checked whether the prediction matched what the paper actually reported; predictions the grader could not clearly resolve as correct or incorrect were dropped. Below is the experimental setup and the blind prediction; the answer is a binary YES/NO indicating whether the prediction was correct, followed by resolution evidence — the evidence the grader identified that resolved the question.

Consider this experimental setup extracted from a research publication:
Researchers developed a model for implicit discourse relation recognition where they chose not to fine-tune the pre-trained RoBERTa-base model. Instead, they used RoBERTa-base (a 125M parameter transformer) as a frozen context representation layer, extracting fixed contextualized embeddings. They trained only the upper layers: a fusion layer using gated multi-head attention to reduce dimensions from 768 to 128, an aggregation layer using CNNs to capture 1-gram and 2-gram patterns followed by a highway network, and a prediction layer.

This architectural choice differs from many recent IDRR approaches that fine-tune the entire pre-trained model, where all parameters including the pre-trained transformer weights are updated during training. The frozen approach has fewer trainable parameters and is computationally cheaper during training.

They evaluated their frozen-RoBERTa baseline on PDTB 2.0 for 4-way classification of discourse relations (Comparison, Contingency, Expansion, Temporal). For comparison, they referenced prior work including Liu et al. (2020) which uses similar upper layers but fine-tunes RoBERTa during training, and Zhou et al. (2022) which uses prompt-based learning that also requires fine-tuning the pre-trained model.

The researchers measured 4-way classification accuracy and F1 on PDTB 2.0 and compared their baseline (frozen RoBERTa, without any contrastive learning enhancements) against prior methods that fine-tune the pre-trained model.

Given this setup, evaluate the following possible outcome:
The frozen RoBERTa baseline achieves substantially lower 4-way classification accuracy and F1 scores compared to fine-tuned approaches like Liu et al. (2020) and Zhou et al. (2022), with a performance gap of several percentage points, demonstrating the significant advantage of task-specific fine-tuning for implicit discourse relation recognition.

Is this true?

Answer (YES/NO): NO